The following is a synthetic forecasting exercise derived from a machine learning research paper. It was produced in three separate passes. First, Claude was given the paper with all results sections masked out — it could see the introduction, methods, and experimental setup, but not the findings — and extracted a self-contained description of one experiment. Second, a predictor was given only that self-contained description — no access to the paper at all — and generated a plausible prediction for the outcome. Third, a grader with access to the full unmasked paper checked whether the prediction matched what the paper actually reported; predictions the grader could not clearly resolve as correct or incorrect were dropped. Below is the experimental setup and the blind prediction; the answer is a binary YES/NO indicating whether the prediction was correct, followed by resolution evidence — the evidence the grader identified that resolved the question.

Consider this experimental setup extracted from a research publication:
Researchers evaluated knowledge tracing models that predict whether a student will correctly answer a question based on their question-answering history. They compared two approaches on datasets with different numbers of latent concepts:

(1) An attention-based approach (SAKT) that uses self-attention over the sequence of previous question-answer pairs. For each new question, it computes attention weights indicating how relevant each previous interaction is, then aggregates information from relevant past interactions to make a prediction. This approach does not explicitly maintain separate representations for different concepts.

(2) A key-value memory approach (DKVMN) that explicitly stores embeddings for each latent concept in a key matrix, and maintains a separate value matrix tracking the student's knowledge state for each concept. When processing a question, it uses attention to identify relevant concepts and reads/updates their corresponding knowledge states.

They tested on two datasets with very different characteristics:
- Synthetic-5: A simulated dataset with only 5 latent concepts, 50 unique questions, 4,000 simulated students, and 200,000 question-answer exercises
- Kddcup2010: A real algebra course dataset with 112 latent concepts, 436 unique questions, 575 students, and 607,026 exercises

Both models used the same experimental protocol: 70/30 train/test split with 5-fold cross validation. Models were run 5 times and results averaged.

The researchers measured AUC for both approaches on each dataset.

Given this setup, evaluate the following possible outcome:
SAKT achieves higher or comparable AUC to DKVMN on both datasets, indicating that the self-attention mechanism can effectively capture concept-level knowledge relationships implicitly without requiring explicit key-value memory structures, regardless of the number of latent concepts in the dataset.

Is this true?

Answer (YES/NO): NO